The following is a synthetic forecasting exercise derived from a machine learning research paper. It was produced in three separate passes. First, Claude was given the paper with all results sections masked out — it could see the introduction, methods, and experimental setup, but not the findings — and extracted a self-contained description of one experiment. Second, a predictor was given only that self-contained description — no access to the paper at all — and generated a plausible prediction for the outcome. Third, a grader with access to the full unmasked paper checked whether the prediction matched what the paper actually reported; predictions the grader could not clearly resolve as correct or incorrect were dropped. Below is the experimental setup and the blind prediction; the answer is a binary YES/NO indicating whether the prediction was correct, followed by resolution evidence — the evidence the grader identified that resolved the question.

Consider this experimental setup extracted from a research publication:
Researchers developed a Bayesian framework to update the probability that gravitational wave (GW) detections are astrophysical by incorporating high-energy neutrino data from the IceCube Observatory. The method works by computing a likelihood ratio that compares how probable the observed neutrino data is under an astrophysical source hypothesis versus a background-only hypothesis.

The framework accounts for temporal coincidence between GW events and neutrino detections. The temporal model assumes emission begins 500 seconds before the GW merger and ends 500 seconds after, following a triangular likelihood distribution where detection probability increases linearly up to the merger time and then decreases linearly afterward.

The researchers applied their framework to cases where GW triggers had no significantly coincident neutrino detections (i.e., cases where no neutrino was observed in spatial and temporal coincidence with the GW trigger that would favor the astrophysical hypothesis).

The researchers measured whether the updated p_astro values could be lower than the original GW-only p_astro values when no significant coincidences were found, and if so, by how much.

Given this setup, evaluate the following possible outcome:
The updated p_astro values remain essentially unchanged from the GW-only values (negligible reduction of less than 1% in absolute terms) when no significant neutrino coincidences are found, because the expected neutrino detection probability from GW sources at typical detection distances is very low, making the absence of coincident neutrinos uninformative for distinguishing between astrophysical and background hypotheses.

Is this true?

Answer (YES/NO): YES